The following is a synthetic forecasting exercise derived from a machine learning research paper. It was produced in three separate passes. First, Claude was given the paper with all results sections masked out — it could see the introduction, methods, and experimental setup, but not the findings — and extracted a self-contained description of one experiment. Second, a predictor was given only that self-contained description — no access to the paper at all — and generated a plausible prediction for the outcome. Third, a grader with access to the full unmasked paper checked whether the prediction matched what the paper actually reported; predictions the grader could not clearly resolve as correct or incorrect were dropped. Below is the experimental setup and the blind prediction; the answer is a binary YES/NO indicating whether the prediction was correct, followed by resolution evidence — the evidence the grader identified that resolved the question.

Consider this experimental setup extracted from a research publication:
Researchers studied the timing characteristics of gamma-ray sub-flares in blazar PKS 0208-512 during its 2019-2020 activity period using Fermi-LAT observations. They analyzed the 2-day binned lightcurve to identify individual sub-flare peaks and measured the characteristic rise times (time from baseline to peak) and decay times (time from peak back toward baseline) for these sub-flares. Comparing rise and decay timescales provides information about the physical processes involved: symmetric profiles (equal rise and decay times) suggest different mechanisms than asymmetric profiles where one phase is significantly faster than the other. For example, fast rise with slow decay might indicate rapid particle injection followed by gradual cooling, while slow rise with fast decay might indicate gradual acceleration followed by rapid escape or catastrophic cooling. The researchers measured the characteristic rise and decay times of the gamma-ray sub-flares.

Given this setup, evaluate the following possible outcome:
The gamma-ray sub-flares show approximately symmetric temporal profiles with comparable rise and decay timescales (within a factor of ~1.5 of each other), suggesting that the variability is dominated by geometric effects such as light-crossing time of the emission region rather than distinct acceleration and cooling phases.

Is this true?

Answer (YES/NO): YES